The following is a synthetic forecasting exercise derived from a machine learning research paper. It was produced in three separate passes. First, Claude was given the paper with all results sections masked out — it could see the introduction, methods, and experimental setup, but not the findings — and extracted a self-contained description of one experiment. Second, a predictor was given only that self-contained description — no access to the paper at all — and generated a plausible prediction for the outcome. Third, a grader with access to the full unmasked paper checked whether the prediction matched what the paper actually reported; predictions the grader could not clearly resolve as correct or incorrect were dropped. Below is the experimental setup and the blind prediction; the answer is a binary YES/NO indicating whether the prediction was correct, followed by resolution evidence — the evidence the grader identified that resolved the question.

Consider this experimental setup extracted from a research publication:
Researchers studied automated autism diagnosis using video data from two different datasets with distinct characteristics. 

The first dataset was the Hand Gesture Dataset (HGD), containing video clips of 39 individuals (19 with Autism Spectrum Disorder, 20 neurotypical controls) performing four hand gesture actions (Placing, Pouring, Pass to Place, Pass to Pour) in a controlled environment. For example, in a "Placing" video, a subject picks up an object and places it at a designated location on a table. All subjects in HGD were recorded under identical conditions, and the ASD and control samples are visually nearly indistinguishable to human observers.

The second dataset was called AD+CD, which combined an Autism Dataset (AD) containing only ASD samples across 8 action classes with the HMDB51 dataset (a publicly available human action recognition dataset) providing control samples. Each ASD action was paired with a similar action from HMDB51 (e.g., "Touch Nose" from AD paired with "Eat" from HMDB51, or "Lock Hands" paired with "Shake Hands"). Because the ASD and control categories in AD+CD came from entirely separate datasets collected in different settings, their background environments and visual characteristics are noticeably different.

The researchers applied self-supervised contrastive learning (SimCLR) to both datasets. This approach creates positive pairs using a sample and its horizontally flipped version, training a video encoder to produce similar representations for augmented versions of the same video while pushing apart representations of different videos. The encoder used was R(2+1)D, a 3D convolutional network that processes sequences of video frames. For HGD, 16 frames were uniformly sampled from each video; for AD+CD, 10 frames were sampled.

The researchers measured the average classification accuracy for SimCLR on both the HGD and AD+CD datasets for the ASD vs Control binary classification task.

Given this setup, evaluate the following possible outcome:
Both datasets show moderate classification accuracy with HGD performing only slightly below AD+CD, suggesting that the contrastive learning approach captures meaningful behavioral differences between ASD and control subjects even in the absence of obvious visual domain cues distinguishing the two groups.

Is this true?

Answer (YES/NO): NO